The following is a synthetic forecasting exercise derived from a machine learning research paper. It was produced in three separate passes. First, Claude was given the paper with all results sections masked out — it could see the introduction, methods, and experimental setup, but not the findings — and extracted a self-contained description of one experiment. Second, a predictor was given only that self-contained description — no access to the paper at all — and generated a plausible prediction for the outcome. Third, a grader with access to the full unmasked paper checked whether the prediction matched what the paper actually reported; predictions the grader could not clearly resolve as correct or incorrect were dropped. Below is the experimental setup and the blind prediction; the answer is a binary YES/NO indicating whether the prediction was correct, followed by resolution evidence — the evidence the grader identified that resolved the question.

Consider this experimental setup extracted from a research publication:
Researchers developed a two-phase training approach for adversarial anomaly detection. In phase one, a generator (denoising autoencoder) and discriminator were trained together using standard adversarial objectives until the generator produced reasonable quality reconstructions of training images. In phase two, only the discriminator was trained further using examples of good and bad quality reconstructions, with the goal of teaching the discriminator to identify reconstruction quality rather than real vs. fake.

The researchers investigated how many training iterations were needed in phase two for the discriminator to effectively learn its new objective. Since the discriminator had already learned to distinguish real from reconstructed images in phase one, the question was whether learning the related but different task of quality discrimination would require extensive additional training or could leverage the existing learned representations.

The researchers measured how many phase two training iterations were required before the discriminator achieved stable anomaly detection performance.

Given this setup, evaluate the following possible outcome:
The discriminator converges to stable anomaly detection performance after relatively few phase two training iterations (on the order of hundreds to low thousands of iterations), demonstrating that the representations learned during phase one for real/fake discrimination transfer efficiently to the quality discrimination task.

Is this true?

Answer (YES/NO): NO